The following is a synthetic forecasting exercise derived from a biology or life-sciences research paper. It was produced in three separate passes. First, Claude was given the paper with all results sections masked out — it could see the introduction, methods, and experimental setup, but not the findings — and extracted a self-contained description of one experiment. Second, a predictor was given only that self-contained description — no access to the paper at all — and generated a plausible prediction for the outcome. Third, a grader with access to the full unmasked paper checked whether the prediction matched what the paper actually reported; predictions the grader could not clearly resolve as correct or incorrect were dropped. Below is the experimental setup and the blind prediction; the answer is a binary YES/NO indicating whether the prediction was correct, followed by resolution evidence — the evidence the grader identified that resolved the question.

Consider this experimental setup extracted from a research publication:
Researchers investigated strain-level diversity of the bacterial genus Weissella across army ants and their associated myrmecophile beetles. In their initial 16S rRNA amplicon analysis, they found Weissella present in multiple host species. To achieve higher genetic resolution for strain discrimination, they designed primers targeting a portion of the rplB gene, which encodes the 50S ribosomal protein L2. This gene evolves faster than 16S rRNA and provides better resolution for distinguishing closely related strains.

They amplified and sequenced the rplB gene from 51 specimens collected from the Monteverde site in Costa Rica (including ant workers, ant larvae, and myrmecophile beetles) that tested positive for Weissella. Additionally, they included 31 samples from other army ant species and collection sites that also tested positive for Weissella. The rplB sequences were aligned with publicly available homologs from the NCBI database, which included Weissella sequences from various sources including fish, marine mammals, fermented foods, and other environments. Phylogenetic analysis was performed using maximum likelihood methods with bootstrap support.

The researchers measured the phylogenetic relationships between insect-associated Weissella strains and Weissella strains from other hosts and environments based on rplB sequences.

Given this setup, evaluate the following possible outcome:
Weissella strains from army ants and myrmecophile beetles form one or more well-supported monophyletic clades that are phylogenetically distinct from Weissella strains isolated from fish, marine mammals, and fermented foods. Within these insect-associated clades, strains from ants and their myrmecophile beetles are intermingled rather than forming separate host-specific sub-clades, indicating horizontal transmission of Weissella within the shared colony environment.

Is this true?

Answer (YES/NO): NO